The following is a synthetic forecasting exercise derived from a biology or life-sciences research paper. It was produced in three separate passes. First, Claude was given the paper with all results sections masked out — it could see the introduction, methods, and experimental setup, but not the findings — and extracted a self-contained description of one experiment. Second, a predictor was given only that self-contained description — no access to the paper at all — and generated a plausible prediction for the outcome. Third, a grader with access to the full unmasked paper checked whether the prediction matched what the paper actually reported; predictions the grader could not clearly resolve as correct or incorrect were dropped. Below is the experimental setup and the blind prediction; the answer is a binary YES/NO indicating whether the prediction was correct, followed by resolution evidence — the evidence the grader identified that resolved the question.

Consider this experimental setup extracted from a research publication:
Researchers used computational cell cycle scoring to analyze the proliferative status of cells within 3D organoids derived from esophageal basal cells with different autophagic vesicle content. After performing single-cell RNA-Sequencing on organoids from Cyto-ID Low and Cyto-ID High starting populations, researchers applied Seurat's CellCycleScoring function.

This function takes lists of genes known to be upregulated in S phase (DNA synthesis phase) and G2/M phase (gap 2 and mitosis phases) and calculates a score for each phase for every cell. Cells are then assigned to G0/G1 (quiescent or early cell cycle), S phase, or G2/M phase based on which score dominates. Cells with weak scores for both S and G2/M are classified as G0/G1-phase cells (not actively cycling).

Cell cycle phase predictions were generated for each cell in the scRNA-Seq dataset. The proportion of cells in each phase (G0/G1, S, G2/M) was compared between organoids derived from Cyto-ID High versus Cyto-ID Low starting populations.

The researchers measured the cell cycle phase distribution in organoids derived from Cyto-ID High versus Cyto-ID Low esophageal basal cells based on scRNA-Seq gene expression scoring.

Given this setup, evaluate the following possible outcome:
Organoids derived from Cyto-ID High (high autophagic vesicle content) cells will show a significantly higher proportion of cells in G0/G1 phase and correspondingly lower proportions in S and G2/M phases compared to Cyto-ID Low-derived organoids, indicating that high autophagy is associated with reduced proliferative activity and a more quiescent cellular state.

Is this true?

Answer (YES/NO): NO